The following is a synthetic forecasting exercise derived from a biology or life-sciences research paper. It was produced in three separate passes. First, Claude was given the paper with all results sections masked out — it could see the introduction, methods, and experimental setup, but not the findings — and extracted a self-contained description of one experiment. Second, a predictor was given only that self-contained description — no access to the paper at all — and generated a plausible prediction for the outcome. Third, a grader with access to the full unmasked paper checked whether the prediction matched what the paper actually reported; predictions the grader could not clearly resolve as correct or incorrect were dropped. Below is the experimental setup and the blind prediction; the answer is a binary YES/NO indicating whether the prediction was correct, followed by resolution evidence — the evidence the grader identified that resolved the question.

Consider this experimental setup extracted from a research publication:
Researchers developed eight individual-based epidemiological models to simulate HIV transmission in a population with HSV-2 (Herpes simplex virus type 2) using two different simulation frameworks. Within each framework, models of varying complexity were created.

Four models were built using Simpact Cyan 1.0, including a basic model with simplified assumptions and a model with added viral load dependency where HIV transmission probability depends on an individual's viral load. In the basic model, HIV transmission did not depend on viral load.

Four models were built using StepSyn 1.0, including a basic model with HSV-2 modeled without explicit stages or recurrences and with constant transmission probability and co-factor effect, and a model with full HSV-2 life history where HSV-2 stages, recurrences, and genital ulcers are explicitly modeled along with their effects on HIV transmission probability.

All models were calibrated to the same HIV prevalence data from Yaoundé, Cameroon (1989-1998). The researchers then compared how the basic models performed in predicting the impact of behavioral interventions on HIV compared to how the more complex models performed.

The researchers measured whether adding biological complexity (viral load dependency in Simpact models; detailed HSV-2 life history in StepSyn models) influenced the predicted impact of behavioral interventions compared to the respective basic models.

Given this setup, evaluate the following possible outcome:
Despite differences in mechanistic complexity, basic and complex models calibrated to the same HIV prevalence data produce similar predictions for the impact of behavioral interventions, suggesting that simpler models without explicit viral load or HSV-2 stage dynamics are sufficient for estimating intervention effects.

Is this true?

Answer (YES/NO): NO